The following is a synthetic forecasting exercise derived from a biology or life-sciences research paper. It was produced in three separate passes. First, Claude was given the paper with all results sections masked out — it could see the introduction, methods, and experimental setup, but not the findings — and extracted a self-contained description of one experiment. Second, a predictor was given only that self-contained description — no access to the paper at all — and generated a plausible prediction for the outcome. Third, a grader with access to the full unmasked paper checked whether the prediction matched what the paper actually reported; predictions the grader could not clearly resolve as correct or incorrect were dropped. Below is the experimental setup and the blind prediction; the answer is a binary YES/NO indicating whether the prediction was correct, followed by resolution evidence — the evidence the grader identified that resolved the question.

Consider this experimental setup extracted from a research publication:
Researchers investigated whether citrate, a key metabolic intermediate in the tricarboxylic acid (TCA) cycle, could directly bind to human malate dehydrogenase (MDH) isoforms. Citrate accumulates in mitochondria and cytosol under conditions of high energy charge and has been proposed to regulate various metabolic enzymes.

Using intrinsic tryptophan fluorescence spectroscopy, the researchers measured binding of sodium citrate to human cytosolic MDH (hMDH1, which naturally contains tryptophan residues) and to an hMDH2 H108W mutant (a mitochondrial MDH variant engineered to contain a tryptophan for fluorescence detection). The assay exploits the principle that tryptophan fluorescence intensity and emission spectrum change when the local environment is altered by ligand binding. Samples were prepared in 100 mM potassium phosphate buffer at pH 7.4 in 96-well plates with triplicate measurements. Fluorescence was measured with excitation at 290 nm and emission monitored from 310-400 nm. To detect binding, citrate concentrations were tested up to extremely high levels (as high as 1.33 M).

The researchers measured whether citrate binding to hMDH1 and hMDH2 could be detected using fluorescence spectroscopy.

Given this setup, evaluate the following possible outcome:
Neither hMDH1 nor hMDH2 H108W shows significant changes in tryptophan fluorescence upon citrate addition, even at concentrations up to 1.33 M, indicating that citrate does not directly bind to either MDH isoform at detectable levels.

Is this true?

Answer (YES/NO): YES